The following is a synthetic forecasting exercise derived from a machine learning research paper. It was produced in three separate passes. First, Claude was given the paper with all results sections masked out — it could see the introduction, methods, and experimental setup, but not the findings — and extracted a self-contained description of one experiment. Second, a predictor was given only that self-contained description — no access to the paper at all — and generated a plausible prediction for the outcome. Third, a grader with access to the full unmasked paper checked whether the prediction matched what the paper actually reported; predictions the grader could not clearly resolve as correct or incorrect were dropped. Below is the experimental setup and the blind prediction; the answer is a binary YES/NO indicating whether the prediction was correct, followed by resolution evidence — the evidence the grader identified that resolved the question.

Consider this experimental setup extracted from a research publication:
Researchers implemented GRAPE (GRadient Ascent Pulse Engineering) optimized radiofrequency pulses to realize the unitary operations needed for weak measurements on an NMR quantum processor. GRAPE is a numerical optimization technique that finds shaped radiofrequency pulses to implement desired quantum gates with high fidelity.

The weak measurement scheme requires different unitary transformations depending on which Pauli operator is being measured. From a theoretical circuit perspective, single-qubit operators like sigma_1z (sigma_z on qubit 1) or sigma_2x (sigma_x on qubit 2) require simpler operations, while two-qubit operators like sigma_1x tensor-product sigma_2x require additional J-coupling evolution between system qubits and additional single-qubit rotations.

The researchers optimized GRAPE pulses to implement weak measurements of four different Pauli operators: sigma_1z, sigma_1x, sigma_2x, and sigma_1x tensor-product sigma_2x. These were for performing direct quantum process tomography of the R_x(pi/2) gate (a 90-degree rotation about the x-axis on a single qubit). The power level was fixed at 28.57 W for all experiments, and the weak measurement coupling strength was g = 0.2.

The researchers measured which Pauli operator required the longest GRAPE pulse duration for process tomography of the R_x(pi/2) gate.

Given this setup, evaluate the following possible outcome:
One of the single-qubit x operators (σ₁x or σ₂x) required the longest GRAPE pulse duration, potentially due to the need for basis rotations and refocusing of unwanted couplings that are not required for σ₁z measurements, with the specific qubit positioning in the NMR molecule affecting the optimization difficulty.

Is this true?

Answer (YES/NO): YES